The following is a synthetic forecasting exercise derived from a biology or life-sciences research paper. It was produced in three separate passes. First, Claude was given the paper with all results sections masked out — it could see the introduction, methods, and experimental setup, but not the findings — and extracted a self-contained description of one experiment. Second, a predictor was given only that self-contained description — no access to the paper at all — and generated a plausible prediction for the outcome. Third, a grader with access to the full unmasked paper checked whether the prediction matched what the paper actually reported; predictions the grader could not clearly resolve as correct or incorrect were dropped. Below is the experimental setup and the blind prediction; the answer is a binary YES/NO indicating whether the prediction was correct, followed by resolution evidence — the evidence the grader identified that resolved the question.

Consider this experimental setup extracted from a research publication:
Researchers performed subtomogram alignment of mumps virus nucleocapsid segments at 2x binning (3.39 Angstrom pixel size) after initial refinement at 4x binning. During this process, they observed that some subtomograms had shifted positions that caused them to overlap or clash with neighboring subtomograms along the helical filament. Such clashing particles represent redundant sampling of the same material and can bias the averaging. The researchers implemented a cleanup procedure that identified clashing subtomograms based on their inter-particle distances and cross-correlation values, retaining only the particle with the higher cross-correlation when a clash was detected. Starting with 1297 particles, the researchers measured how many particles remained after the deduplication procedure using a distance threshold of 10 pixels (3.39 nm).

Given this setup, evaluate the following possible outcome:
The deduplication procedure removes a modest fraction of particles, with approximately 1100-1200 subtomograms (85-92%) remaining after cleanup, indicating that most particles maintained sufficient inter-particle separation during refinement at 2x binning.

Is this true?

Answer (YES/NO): NO